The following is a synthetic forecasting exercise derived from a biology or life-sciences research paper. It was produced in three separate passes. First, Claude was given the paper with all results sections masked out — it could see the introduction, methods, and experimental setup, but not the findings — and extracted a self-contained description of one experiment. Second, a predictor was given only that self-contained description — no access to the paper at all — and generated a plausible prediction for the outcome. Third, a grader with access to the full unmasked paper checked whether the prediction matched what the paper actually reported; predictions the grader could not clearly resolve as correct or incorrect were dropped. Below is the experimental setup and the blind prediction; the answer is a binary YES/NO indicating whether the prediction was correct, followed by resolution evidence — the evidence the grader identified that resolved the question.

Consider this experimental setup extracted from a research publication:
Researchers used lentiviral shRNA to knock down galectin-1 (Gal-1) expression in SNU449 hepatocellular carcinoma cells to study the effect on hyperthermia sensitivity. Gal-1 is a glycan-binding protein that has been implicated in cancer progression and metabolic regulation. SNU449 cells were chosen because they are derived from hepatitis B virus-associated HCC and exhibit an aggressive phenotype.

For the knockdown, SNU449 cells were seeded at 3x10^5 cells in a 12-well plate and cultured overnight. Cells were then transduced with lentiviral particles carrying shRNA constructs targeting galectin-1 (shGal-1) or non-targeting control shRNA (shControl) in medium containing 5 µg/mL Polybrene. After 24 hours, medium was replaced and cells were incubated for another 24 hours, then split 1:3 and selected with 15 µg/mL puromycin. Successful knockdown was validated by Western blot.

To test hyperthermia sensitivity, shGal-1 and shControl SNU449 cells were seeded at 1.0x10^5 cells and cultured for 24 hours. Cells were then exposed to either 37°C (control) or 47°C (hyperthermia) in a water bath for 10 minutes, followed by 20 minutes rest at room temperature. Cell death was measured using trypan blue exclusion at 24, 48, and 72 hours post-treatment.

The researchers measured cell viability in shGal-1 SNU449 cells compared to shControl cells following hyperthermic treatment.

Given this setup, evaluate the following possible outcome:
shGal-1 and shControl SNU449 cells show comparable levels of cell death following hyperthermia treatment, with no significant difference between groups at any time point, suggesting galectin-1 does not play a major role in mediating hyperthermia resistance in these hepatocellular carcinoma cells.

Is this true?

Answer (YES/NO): NO